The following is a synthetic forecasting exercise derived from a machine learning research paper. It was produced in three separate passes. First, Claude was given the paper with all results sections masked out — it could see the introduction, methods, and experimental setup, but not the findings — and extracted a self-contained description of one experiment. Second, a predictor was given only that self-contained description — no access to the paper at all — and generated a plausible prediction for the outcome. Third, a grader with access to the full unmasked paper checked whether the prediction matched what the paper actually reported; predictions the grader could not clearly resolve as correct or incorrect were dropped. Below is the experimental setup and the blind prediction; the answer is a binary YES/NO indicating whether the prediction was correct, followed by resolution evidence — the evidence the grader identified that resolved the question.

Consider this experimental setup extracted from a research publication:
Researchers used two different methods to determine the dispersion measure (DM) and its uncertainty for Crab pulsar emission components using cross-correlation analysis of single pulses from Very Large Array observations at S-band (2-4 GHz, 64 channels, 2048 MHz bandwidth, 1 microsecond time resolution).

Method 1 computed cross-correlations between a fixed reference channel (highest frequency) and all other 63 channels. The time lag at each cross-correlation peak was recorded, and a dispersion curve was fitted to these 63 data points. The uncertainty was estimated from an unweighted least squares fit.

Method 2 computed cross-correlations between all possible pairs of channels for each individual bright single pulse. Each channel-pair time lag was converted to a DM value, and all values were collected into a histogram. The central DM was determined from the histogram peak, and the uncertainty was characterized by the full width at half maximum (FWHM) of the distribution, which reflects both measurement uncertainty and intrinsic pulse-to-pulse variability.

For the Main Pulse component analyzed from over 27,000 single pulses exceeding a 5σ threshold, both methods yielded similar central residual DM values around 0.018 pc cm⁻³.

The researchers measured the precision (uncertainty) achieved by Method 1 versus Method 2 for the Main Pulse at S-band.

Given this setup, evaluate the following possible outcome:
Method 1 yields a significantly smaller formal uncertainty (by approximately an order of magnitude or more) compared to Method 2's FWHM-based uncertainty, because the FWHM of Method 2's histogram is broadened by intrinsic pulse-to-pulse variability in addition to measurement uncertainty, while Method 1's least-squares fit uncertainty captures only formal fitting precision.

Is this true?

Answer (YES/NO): NO